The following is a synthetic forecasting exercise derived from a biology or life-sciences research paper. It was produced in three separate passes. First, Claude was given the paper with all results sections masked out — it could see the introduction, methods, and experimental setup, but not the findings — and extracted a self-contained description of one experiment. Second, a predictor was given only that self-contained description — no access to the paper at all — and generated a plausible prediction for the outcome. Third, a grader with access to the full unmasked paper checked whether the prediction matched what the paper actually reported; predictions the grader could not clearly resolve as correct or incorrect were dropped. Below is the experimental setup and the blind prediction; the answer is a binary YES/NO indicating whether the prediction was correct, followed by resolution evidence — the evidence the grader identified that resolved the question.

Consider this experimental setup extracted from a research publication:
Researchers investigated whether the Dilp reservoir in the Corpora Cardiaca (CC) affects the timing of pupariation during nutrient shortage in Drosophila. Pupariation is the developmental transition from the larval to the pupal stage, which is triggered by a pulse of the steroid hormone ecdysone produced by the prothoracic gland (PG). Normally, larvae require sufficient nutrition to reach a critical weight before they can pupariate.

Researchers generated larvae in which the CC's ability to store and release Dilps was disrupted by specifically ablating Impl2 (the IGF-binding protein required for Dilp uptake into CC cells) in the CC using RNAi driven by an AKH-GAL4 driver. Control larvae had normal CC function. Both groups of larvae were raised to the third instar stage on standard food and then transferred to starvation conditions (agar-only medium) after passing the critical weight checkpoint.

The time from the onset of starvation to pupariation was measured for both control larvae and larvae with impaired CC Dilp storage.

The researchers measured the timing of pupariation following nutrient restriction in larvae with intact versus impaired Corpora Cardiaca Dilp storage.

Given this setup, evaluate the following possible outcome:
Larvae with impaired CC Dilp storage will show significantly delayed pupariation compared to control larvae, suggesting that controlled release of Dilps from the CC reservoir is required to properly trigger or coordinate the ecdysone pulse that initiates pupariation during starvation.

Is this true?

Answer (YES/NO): YES